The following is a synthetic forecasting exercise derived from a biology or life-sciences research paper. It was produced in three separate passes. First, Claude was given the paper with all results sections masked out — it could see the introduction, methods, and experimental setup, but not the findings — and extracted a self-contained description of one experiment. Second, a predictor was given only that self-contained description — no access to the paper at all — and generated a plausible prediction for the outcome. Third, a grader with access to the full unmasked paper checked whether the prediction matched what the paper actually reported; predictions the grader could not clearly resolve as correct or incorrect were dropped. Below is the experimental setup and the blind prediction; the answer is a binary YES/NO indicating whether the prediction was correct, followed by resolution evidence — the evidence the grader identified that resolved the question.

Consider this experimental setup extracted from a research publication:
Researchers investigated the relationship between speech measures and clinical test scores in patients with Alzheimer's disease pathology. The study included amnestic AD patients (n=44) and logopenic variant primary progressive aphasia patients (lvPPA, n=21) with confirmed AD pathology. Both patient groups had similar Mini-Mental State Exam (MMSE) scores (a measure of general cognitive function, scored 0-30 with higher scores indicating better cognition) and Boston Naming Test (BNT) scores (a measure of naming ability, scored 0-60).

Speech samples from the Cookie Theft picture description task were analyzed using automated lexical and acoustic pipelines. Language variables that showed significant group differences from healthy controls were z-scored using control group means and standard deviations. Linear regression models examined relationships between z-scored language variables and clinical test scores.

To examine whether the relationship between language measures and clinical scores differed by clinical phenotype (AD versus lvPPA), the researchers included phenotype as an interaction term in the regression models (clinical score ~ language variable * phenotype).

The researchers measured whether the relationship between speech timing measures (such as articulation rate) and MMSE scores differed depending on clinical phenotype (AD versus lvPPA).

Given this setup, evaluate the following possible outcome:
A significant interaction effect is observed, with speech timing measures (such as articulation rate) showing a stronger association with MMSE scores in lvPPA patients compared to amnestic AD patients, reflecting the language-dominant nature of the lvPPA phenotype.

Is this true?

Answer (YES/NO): NO